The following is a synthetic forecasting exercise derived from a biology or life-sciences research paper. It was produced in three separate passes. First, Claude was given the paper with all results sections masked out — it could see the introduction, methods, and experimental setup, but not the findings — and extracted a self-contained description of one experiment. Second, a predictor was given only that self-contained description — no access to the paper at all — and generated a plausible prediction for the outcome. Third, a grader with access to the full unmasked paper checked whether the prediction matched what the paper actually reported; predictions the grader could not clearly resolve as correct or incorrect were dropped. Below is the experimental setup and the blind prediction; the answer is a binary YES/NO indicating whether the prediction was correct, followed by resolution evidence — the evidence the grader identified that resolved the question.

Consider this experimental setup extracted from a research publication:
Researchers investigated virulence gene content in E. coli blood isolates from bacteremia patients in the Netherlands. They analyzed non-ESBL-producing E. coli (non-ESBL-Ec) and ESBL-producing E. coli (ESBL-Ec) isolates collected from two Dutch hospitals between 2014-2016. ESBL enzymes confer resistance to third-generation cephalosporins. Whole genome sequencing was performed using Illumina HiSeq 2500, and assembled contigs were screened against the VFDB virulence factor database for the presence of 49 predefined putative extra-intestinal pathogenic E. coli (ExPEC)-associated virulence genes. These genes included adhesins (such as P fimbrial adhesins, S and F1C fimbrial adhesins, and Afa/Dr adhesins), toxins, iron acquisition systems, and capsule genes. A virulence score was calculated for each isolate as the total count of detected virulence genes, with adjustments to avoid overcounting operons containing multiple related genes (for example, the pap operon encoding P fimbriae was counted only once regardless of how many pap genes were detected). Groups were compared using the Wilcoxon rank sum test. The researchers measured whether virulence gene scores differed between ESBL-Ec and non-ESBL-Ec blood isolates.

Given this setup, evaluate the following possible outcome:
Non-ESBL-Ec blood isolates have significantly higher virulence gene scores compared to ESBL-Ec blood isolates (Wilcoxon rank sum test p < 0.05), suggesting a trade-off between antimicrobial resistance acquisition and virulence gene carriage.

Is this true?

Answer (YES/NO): YES